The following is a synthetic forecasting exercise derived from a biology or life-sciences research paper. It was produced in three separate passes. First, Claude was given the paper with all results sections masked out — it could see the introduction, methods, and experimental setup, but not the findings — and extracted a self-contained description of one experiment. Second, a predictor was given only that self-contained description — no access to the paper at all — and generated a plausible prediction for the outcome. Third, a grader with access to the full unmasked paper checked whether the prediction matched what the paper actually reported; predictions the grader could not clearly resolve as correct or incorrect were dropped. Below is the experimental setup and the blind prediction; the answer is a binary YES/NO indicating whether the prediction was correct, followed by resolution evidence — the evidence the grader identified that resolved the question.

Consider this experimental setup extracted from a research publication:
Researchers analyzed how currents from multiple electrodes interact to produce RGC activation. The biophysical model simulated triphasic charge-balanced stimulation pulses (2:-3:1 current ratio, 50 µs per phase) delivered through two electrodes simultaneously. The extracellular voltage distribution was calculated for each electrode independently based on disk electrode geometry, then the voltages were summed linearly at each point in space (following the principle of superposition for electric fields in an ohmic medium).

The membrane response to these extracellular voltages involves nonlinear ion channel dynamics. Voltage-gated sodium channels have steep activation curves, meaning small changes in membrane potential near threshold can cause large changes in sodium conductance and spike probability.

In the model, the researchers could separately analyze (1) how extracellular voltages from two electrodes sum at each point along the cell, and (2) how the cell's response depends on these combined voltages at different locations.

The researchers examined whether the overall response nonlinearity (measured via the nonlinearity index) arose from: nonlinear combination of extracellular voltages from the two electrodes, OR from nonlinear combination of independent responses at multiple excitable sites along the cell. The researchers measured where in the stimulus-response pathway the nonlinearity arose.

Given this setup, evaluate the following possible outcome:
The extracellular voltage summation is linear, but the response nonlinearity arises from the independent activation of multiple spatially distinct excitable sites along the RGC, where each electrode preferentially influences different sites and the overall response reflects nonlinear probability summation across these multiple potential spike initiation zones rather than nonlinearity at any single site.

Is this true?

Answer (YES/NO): YES